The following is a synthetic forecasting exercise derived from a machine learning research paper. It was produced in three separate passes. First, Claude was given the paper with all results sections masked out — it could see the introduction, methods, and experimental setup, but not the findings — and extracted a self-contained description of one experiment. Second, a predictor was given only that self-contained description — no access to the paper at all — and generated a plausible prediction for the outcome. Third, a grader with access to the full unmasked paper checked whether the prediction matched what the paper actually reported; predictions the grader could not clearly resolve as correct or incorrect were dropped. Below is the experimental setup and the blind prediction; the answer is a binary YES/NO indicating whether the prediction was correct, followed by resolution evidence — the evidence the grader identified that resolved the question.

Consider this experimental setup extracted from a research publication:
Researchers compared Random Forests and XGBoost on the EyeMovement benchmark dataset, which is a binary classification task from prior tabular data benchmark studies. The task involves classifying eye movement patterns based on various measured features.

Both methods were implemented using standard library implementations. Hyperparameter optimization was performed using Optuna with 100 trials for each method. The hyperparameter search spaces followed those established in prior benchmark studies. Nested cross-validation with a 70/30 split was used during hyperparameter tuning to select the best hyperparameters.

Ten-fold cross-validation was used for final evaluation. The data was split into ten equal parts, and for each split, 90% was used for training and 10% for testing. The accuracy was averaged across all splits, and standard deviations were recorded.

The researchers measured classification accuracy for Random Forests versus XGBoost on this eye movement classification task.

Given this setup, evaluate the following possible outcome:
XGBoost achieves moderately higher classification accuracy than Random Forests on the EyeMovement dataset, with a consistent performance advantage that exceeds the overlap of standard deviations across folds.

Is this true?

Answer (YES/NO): NO